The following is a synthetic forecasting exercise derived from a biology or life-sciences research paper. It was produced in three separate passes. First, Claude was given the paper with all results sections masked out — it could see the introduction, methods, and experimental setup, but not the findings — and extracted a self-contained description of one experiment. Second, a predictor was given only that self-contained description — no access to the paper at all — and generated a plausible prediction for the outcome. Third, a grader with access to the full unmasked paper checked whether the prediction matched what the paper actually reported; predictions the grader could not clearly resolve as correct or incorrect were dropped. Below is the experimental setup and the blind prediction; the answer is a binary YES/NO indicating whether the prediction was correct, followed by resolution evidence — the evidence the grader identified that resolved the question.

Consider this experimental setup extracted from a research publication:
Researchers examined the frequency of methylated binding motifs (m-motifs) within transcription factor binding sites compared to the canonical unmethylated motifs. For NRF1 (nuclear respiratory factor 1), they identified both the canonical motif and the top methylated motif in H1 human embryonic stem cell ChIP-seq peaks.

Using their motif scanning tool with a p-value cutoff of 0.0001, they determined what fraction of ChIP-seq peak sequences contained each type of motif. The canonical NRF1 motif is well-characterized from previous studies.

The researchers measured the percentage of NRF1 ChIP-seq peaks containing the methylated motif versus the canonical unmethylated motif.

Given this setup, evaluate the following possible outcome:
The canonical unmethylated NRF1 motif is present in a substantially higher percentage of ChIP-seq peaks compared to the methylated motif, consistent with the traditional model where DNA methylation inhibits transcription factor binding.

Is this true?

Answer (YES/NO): NO